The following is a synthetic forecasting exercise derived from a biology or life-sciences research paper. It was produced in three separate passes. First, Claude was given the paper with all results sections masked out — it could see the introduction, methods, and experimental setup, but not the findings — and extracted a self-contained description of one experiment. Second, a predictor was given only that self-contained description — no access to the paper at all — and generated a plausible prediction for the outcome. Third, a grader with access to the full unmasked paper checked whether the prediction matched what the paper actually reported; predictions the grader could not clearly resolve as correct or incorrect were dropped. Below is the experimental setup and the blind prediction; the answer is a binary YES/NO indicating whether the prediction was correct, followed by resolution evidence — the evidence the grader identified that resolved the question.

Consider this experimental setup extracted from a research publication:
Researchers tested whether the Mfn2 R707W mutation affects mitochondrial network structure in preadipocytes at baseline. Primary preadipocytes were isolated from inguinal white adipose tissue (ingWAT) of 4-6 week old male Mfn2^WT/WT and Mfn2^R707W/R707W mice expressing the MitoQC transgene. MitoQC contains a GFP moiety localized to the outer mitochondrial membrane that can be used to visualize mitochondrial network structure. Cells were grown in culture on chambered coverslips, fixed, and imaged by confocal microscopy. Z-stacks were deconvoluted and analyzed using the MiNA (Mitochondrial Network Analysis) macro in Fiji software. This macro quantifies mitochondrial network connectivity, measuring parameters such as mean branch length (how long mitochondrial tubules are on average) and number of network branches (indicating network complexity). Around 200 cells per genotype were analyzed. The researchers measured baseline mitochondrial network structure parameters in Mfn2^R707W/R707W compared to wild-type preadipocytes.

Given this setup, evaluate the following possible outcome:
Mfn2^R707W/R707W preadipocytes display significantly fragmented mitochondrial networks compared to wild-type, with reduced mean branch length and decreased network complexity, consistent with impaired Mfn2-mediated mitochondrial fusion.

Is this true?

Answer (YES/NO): NO